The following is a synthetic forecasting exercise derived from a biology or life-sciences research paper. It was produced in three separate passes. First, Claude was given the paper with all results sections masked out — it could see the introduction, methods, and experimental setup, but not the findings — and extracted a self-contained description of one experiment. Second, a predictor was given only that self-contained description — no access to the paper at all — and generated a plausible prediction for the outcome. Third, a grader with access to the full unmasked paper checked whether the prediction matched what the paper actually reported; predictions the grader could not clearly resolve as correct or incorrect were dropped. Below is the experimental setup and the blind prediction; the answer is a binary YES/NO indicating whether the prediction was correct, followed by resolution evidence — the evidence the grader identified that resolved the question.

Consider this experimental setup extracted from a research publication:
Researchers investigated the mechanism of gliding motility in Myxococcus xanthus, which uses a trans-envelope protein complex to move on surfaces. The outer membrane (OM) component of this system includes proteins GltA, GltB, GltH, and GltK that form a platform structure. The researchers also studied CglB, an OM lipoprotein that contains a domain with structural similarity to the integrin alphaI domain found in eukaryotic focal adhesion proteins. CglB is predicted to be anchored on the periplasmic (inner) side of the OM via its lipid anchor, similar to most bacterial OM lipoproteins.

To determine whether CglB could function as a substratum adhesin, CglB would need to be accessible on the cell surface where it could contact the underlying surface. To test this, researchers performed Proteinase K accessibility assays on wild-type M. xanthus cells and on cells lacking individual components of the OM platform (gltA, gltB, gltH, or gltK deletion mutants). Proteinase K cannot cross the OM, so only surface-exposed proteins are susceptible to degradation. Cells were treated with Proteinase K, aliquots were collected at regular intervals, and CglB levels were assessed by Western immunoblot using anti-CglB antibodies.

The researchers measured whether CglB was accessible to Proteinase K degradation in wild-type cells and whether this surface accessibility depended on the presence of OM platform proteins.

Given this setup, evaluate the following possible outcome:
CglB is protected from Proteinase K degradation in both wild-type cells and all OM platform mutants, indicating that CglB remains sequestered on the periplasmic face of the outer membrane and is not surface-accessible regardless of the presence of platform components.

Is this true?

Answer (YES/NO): NO